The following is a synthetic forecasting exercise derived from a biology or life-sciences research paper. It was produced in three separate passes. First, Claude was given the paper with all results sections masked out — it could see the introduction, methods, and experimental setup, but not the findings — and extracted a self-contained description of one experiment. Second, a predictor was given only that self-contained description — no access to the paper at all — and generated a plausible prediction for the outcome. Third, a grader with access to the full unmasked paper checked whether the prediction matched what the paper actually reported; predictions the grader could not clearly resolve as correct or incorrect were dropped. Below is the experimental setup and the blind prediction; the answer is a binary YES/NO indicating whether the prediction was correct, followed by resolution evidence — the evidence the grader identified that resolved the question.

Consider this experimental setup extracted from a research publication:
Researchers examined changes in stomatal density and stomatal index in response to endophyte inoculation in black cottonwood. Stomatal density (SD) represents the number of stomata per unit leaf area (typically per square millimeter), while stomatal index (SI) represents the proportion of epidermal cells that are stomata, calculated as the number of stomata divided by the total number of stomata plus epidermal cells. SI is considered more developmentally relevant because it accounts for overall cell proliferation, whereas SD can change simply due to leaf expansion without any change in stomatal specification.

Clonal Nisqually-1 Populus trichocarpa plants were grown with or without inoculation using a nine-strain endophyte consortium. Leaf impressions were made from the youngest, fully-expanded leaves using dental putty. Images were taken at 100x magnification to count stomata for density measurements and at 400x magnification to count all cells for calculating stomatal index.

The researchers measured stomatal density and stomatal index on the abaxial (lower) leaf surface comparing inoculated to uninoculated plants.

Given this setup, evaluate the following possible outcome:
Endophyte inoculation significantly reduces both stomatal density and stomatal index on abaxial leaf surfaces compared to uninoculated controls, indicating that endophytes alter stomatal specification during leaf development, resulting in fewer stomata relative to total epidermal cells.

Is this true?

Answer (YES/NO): NO